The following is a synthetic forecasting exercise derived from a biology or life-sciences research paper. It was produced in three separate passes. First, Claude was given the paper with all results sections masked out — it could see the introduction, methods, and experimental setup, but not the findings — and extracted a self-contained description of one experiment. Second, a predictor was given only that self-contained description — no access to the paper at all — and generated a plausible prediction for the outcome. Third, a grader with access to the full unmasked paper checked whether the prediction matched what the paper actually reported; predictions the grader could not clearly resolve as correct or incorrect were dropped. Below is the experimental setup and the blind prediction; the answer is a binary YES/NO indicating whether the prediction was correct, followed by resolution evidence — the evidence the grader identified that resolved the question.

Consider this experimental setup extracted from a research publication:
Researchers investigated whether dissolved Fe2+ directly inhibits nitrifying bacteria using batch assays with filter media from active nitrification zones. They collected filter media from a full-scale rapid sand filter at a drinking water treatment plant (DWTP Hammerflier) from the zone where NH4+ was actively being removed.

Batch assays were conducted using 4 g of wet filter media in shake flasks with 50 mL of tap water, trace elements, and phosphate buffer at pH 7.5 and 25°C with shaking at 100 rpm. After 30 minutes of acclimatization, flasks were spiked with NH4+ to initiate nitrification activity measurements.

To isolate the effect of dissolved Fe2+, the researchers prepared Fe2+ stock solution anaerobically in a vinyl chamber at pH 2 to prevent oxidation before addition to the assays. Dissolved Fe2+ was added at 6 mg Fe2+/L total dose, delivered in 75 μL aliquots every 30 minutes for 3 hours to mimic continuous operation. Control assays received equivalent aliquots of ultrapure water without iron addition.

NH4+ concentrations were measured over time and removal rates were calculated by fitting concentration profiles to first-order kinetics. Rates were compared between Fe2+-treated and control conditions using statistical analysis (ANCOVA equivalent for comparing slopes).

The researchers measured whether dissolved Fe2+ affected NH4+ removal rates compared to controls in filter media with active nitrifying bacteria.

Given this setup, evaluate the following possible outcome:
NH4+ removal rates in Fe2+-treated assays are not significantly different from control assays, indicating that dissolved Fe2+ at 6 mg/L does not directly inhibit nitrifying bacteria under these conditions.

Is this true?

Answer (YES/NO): NO